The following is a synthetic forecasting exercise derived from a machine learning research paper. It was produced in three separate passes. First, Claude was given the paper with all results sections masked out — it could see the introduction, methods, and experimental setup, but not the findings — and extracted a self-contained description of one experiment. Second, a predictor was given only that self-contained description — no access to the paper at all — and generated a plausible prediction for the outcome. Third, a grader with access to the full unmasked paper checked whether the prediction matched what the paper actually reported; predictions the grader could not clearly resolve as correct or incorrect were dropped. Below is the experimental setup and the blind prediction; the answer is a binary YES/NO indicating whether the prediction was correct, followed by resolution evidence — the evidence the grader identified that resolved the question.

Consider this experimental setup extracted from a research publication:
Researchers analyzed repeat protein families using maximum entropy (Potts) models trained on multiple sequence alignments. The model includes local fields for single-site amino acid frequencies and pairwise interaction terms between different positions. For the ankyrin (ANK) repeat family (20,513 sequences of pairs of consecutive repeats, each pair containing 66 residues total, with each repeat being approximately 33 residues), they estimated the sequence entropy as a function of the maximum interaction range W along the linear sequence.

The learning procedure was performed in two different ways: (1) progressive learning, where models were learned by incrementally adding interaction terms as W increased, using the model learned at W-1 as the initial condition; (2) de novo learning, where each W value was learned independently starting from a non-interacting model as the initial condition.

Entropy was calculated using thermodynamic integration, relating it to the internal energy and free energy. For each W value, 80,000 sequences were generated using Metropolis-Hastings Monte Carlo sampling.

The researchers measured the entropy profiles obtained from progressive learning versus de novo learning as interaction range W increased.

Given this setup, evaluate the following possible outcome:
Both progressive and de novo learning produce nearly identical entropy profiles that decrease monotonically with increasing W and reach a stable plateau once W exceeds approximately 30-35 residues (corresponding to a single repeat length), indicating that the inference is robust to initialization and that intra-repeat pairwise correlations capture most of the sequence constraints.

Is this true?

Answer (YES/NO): NO